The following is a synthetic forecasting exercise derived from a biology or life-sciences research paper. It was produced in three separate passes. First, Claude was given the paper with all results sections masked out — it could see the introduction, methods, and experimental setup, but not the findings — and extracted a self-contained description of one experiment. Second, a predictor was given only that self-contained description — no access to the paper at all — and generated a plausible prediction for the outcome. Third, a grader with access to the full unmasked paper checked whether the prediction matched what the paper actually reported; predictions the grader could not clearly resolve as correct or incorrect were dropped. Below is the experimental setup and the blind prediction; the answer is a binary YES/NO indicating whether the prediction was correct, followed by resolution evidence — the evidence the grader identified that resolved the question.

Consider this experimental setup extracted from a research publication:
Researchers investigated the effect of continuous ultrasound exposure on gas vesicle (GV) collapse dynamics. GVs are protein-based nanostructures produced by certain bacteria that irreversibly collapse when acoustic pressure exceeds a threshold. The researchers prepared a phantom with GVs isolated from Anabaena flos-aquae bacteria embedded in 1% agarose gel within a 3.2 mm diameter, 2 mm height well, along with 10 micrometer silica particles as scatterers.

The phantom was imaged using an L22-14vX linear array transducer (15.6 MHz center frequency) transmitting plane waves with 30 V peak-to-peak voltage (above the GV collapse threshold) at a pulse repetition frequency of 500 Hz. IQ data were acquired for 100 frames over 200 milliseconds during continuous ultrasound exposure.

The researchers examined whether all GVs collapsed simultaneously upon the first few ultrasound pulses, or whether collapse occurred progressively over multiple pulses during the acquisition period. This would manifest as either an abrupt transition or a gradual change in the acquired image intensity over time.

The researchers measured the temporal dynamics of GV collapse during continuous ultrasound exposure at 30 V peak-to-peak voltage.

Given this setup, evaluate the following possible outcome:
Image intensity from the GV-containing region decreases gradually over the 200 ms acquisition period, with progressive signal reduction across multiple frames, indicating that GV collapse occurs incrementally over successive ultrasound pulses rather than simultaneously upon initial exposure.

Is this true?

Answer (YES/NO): YES